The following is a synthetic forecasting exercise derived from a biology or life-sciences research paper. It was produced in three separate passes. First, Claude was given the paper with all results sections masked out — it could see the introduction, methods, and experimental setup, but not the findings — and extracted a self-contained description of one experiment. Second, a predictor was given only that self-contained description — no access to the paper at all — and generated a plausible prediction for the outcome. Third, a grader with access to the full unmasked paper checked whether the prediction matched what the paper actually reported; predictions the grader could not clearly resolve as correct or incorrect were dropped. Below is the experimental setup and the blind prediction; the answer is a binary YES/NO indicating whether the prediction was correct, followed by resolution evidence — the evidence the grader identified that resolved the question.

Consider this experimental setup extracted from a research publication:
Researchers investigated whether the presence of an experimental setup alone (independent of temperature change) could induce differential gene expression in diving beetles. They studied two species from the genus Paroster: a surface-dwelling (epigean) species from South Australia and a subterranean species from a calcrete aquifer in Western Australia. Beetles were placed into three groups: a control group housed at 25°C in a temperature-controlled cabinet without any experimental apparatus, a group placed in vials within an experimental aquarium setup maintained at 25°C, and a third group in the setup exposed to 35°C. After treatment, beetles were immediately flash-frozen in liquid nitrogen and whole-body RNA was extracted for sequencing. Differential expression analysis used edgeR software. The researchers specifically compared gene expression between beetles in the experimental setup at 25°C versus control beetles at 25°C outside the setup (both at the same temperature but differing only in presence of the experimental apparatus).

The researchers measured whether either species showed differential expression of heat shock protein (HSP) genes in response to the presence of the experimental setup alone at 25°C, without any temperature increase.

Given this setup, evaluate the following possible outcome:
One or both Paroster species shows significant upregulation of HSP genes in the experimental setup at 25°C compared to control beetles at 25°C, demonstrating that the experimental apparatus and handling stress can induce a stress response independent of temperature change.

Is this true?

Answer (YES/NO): YES